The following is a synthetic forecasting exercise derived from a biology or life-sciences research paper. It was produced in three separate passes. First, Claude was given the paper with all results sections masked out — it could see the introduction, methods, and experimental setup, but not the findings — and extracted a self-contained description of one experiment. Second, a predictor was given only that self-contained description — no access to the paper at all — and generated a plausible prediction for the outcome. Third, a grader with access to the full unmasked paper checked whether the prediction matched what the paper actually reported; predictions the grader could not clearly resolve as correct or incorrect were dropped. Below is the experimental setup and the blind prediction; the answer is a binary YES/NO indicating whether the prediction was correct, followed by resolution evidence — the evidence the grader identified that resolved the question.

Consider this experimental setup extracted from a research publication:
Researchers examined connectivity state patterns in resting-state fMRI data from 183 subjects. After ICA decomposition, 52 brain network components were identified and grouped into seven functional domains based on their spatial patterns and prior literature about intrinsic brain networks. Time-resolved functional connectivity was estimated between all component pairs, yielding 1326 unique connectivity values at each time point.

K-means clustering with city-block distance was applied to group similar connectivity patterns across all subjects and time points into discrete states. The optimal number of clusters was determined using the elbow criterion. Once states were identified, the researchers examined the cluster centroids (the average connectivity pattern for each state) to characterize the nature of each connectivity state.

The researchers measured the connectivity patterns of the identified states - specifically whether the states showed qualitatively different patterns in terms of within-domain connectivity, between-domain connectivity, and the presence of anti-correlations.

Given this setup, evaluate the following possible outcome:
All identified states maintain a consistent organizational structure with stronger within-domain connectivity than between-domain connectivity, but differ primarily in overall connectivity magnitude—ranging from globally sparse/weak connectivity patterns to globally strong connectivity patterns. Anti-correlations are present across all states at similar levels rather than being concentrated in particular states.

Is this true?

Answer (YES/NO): NO